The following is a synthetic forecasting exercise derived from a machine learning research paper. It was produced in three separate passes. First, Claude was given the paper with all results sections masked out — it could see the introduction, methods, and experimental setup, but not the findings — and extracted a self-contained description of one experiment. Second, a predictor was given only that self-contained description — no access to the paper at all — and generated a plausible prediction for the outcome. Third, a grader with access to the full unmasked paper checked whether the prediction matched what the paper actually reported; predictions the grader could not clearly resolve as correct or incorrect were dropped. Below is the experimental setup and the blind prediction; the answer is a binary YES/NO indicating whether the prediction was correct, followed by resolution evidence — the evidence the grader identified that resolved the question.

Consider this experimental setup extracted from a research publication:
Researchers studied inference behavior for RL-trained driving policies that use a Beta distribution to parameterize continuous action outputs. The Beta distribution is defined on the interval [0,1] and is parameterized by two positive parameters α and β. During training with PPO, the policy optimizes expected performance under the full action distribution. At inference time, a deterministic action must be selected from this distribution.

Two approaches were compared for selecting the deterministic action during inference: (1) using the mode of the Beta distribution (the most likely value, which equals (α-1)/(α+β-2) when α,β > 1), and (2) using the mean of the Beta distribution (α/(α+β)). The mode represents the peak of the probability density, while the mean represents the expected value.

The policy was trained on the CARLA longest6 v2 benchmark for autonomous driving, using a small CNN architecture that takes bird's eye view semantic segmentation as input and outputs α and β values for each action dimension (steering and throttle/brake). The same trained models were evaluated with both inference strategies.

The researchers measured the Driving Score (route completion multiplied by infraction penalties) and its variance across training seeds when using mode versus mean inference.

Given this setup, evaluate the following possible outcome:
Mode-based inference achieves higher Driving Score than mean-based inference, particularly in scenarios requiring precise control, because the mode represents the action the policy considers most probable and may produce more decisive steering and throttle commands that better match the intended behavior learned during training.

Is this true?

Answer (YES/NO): NO